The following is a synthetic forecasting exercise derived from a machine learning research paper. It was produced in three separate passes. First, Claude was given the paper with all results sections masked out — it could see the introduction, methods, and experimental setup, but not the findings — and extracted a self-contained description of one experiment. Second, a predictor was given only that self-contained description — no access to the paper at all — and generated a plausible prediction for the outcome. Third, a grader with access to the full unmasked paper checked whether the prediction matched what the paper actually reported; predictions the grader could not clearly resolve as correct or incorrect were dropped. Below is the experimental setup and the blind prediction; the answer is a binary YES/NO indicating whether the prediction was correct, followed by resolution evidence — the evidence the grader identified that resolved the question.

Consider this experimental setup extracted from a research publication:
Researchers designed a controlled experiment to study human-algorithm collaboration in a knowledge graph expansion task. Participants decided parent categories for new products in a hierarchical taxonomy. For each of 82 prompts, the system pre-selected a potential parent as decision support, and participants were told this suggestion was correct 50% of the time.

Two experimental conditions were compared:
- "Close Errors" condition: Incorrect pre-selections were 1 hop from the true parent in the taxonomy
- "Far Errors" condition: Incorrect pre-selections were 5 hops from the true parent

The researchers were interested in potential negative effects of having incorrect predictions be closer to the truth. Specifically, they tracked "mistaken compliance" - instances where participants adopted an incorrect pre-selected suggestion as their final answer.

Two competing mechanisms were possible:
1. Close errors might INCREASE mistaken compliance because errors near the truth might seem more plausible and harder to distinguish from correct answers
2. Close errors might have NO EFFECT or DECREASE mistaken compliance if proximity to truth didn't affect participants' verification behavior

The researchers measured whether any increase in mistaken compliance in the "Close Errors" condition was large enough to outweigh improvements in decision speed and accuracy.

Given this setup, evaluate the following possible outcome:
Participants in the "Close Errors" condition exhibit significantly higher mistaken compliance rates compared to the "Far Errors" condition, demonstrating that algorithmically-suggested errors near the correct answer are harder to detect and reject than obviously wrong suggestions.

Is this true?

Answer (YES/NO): YES